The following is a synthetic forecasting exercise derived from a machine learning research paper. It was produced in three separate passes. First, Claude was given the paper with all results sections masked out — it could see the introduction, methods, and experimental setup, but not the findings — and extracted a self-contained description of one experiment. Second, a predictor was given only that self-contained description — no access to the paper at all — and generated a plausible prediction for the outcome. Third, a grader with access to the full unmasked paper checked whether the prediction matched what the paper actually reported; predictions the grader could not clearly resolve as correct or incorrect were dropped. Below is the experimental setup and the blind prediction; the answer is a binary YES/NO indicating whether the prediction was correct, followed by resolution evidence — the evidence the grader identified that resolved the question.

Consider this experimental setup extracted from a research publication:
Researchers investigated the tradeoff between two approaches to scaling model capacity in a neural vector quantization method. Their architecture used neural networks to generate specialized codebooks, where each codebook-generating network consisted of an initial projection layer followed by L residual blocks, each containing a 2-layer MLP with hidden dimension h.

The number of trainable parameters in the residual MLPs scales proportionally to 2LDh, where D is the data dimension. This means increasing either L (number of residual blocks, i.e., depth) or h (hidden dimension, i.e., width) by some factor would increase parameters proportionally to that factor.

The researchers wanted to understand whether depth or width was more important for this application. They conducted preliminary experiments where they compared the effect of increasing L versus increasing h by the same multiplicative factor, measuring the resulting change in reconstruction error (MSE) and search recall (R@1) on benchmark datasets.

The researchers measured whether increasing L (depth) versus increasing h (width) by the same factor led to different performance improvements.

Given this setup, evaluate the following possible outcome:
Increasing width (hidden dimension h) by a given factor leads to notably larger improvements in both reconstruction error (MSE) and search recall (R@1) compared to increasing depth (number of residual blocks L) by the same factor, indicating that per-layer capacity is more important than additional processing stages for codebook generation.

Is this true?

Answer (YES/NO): NO